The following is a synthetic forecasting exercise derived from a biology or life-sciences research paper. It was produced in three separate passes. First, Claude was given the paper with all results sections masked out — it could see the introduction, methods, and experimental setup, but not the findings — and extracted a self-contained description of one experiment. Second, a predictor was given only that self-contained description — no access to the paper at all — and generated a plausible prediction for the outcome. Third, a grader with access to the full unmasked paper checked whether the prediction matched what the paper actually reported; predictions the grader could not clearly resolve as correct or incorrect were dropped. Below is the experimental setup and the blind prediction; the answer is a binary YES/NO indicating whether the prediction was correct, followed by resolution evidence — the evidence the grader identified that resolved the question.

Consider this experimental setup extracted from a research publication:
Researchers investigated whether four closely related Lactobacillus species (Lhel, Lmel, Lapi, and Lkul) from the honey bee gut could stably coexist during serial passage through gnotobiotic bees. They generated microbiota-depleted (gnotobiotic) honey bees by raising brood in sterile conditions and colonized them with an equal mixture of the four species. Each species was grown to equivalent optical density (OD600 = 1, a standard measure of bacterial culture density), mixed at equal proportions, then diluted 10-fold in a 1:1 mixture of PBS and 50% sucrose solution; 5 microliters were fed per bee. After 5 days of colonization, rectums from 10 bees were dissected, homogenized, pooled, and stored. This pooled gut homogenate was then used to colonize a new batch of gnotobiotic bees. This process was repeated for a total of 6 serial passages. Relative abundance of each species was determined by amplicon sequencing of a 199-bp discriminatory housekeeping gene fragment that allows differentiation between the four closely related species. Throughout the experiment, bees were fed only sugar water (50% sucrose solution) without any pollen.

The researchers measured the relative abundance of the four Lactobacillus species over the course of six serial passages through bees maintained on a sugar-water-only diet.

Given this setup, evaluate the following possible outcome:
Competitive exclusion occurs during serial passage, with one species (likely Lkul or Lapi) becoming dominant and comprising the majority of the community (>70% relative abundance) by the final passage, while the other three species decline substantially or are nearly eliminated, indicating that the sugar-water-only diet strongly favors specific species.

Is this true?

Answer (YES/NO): NO